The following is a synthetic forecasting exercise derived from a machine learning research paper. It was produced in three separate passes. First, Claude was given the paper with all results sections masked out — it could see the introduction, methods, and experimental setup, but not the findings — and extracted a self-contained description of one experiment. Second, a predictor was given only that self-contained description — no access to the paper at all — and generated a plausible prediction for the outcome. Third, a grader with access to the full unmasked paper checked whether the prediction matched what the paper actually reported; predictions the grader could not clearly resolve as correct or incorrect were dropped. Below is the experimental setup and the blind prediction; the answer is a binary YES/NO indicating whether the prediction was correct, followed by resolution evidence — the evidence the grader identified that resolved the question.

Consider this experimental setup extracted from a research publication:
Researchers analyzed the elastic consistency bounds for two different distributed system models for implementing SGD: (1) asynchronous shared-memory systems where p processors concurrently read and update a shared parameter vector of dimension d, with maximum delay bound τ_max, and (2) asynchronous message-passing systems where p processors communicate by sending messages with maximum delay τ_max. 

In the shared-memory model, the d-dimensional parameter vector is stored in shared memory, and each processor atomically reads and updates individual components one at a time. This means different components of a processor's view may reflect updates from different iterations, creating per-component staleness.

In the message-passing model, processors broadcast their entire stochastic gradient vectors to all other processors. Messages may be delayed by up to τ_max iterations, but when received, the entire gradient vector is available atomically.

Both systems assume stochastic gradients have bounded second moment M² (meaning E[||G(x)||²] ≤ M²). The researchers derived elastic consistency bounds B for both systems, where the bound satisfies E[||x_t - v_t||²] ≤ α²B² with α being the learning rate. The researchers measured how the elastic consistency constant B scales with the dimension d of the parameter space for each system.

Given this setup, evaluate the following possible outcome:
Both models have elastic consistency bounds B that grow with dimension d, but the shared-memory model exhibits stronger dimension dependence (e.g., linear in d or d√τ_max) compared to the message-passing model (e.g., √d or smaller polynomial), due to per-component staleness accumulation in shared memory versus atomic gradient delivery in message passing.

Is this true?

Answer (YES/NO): NO